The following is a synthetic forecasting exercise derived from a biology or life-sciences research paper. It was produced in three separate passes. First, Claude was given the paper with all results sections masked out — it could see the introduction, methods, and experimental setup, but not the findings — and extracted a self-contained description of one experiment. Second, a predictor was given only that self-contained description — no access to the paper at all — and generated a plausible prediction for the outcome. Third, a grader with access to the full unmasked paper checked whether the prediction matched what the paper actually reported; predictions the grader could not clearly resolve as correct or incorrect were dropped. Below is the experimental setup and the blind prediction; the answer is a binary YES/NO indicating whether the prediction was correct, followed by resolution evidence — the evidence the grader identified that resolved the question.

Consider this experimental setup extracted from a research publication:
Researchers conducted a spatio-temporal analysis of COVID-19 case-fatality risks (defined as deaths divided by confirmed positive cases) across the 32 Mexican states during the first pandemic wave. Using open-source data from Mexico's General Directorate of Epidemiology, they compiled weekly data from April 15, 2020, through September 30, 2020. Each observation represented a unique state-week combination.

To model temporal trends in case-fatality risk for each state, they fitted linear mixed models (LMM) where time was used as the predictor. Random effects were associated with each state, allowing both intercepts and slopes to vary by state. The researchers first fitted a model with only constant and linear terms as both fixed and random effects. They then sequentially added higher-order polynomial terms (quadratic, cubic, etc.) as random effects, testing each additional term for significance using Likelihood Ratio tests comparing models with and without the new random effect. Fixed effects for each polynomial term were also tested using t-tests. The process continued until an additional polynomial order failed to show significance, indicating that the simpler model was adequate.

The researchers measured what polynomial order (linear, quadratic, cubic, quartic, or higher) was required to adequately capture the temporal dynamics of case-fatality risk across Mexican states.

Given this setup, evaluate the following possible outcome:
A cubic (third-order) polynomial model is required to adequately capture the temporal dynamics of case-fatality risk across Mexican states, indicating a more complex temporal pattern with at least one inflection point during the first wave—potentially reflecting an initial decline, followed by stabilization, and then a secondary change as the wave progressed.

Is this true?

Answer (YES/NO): NO